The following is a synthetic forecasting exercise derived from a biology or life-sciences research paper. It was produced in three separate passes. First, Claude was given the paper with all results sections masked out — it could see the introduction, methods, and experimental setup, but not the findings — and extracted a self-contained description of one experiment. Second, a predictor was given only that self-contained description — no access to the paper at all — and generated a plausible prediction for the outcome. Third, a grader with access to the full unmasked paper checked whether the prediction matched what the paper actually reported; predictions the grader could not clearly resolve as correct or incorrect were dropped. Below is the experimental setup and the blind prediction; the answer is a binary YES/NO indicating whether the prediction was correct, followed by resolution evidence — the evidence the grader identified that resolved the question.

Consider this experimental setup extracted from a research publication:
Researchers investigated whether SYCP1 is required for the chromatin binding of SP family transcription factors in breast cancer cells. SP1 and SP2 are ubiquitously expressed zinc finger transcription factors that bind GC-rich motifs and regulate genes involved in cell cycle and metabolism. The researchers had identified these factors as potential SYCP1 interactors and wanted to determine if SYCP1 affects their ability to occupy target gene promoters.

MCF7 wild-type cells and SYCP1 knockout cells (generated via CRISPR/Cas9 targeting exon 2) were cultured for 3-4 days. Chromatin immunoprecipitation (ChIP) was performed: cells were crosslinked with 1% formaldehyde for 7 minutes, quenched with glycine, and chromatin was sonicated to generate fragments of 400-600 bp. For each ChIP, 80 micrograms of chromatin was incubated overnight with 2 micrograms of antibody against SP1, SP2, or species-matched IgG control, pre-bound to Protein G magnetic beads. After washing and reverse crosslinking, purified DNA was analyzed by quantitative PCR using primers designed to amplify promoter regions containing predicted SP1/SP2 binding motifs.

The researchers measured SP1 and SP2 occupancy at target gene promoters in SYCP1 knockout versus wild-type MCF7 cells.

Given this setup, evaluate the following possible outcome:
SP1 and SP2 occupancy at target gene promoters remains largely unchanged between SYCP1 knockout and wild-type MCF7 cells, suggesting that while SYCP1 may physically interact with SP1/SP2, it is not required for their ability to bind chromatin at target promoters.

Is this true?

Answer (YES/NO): NO